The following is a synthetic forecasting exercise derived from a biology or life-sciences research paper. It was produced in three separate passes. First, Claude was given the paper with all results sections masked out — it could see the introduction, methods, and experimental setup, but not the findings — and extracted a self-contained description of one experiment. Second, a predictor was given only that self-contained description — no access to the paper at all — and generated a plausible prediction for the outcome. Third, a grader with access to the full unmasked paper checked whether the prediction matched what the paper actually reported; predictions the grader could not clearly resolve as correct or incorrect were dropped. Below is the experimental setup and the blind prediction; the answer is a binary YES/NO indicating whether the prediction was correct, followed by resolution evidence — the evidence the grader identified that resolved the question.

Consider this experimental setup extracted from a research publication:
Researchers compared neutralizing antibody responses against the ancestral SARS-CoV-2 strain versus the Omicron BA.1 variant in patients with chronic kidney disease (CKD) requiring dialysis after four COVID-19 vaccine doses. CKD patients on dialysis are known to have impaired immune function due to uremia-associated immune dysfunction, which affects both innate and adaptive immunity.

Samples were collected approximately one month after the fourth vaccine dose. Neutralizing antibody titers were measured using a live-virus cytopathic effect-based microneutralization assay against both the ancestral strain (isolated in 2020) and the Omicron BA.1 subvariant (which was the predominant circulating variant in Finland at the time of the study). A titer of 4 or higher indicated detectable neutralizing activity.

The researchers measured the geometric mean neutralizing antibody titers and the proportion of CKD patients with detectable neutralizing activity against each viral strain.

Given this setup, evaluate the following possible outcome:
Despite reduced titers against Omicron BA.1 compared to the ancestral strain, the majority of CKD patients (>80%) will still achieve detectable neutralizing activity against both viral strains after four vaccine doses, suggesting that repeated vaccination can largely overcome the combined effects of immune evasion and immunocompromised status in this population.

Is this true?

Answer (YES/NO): NO